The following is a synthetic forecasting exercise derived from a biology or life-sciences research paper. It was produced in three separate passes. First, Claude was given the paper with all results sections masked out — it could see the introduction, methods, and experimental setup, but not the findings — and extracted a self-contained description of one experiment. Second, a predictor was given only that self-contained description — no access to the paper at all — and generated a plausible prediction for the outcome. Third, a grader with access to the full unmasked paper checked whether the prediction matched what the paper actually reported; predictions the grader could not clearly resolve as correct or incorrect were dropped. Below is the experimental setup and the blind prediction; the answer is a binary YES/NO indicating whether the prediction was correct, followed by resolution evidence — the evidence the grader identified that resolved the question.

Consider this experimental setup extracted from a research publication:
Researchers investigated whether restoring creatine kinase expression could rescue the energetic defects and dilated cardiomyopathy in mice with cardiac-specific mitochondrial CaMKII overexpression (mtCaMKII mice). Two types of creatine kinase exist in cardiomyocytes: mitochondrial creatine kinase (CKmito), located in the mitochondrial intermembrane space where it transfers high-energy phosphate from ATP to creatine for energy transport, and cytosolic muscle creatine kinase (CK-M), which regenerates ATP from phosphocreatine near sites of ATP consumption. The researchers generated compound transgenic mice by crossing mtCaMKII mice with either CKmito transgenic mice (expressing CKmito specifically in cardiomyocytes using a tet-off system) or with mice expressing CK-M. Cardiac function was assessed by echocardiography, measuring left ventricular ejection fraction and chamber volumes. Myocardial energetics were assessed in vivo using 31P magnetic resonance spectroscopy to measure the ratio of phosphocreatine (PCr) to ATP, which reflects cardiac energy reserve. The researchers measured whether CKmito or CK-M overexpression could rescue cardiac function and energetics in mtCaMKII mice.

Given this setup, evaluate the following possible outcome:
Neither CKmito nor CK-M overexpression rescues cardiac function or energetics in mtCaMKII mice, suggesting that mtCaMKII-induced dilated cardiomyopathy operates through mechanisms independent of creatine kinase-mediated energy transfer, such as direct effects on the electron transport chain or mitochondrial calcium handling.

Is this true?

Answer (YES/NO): NO